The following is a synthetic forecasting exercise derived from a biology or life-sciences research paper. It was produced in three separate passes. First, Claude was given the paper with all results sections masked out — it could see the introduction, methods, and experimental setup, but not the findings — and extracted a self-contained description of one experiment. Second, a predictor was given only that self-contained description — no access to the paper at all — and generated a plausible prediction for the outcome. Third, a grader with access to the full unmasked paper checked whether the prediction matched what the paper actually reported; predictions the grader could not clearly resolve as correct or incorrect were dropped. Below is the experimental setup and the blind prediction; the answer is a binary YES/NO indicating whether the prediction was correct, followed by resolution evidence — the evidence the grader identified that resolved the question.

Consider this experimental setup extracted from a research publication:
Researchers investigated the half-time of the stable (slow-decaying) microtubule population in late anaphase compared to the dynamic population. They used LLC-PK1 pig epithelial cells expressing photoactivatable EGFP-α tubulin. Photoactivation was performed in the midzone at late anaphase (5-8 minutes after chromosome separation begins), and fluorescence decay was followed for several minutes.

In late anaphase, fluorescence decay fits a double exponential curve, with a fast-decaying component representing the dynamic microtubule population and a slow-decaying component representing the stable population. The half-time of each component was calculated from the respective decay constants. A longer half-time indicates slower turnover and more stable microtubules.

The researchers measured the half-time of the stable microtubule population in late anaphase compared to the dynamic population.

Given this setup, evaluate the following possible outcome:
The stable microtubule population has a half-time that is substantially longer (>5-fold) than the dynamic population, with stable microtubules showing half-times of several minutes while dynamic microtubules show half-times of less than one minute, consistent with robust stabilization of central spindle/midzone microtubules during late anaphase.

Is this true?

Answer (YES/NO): YES